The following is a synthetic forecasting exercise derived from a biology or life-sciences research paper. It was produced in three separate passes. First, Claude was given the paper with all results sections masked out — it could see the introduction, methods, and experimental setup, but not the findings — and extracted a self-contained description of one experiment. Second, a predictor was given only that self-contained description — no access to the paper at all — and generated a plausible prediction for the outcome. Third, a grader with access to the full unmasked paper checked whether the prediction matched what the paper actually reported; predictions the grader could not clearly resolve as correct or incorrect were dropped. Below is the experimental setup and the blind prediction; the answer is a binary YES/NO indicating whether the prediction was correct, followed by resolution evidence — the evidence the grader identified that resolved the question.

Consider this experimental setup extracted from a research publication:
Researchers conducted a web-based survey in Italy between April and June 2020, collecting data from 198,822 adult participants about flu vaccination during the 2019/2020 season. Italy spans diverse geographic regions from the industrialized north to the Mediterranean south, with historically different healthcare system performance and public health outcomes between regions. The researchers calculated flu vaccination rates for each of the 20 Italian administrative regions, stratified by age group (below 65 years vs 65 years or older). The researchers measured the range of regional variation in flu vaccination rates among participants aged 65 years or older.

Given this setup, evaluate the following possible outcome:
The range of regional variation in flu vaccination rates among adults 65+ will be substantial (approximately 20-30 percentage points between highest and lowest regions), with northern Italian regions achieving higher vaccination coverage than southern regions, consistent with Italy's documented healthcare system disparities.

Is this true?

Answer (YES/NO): NO